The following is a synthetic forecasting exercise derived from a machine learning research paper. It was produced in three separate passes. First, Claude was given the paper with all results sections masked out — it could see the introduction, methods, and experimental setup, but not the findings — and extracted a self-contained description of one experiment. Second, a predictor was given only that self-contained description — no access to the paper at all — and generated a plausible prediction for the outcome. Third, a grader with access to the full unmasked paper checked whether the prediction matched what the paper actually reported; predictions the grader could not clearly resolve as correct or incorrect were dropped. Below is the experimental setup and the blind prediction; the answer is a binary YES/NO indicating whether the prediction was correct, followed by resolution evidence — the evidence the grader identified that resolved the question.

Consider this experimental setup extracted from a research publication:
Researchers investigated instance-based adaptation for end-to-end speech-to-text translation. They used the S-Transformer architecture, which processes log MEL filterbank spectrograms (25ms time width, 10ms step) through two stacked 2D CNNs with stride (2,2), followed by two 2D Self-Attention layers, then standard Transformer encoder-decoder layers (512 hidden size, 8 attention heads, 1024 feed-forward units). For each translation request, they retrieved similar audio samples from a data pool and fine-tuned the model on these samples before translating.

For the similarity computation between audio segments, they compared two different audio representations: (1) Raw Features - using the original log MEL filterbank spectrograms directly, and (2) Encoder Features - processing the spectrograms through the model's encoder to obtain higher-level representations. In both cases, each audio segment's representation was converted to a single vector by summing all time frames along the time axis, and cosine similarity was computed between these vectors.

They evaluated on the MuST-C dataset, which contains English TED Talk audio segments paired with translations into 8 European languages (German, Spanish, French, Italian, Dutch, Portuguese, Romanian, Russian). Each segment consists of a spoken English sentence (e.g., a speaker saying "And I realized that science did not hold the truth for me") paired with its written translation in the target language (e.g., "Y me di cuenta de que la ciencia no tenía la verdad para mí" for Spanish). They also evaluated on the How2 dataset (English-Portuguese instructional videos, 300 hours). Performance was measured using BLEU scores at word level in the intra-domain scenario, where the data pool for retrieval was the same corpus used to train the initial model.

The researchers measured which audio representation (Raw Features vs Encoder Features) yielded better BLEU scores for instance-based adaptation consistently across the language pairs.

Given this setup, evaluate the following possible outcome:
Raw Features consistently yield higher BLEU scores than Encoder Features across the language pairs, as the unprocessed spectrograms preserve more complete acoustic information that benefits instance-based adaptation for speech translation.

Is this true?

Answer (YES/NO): NO